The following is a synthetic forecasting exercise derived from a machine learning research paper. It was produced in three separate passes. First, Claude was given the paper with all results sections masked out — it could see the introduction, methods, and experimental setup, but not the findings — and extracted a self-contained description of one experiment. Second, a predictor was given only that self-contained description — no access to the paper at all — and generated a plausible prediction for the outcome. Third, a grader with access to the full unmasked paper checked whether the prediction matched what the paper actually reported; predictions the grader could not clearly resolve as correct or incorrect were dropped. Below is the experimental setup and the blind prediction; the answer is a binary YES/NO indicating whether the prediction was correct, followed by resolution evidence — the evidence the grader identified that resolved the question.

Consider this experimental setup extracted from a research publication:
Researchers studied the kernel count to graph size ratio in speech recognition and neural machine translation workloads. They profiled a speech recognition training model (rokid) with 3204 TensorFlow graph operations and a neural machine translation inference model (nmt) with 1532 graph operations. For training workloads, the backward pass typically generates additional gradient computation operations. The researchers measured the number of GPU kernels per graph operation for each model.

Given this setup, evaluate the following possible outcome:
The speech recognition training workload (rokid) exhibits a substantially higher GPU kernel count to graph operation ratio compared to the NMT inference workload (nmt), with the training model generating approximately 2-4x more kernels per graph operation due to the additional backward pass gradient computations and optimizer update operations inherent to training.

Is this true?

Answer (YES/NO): NO